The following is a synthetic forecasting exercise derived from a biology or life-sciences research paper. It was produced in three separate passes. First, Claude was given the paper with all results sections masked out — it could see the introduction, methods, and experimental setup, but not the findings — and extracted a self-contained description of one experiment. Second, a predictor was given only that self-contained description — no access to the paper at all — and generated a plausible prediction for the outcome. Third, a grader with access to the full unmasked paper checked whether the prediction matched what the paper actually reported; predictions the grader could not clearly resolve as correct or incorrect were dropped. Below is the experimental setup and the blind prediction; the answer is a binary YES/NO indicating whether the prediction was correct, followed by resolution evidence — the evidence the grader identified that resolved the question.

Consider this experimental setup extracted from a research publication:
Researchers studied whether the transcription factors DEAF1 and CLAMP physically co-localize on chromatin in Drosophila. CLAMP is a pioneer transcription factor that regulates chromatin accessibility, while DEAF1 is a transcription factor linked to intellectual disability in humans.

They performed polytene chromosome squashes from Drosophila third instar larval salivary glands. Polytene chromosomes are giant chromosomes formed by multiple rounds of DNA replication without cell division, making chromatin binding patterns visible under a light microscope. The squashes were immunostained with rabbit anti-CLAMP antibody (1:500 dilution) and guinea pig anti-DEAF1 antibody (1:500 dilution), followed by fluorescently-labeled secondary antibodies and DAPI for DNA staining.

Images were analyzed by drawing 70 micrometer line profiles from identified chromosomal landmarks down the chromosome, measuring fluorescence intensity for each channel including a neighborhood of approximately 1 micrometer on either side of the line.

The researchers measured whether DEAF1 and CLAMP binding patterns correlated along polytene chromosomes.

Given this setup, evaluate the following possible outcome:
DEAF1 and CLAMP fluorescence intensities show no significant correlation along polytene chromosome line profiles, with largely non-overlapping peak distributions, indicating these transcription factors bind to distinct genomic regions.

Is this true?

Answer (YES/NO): NO